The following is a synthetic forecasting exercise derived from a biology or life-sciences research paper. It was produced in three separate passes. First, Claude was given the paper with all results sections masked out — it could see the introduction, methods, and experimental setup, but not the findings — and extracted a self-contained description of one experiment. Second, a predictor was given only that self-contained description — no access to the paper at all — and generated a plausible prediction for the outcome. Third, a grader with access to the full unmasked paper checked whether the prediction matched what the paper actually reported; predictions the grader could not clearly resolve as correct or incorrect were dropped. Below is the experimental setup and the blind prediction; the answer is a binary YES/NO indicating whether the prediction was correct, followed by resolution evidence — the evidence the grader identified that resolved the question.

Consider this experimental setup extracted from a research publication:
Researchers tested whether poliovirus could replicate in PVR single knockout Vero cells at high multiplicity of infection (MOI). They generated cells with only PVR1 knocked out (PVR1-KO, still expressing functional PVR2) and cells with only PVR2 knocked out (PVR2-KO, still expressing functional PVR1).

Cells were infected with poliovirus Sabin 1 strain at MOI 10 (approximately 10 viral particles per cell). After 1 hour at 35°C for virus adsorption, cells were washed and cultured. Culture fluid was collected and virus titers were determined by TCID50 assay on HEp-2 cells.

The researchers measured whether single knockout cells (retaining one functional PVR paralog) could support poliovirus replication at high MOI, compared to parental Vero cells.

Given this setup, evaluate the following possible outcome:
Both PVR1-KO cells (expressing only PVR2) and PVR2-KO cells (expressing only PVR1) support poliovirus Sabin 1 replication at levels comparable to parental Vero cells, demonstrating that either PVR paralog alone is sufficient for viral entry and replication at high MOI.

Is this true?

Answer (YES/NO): NO